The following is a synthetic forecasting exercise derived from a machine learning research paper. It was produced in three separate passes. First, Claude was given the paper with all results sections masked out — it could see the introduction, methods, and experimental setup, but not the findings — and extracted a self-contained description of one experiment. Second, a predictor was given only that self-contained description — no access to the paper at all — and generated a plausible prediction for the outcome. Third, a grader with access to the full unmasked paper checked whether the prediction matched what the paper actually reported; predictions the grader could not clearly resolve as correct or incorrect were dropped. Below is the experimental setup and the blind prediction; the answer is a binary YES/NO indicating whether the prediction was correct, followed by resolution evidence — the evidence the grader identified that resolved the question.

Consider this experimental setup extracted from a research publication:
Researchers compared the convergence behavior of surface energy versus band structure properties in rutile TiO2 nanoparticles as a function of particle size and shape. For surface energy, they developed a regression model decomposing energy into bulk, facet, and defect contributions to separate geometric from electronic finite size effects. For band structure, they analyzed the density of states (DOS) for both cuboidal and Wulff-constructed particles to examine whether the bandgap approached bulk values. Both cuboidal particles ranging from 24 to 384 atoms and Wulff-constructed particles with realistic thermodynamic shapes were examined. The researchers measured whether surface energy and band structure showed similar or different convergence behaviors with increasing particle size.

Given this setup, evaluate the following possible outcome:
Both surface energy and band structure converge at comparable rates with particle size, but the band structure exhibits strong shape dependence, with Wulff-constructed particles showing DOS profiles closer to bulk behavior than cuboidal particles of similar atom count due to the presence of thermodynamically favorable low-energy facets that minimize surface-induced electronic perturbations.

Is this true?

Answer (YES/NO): NO